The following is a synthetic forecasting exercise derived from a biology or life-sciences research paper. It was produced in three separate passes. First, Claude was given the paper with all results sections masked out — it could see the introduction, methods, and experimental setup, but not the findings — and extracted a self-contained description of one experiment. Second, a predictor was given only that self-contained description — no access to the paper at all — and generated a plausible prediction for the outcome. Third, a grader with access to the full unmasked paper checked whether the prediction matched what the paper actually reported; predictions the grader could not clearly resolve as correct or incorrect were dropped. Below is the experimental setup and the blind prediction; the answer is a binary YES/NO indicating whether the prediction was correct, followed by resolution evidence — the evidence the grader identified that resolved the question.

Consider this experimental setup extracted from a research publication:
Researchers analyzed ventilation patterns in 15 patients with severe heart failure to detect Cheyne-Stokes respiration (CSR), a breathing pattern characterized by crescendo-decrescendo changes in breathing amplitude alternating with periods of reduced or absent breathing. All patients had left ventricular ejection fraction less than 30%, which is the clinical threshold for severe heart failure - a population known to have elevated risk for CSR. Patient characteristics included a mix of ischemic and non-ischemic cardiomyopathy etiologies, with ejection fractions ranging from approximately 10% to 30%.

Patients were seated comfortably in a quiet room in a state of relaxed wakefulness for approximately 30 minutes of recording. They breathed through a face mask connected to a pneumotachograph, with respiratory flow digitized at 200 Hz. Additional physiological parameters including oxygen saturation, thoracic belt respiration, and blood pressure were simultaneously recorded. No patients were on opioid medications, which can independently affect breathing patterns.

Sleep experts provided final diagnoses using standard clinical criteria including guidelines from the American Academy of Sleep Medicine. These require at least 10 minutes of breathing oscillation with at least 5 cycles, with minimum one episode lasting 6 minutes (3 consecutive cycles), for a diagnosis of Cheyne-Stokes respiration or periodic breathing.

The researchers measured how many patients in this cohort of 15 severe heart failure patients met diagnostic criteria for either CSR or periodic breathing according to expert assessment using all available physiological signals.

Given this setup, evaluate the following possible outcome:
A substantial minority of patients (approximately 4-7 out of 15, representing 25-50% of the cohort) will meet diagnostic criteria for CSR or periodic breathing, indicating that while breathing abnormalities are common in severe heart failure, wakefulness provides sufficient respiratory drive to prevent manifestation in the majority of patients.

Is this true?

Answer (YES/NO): YES